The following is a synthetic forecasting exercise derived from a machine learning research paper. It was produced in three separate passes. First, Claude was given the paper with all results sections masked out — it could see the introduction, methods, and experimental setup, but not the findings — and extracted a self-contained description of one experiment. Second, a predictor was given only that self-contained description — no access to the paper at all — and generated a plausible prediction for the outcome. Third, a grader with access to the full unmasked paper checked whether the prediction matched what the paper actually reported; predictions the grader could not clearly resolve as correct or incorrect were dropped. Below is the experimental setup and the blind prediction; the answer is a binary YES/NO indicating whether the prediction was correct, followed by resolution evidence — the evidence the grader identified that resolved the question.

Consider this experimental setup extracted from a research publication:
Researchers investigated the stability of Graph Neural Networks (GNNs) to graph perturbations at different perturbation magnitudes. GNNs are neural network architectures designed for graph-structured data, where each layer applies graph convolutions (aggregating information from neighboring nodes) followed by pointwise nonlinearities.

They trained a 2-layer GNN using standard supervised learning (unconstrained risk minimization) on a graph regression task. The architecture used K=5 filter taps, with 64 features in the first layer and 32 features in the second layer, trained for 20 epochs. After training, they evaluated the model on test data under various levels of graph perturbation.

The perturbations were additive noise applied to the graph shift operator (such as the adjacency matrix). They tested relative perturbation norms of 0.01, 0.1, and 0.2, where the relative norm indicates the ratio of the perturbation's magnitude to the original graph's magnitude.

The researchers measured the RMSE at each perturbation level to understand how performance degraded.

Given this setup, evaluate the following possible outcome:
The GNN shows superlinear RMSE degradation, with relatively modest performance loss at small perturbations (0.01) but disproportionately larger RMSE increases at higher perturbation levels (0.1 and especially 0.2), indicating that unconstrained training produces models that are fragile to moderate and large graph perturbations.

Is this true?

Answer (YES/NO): YES